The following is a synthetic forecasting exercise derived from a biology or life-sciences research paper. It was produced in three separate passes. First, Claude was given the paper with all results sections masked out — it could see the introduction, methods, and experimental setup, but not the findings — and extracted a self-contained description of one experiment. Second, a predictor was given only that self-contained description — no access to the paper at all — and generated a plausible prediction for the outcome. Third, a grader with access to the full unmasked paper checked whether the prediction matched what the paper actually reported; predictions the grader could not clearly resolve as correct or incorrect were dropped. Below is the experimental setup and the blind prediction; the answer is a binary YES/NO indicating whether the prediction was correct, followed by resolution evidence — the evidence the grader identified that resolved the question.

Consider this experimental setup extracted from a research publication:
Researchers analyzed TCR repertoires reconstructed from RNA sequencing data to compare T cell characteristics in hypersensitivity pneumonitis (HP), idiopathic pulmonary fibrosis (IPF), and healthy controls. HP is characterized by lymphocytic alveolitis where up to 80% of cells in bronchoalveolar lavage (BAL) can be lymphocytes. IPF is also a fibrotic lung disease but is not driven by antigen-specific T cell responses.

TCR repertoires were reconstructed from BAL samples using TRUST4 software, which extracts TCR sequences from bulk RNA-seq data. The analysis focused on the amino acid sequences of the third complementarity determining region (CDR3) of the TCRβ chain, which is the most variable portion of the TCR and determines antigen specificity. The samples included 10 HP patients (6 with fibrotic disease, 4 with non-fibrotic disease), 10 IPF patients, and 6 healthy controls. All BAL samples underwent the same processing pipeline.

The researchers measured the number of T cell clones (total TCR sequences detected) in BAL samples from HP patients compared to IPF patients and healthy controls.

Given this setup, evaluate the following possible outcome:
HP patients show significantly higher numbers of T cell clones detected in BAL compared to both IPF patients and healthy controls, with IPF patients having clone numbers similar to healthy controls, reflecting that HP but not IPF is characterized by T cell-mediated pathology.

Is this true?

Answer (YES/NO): YES